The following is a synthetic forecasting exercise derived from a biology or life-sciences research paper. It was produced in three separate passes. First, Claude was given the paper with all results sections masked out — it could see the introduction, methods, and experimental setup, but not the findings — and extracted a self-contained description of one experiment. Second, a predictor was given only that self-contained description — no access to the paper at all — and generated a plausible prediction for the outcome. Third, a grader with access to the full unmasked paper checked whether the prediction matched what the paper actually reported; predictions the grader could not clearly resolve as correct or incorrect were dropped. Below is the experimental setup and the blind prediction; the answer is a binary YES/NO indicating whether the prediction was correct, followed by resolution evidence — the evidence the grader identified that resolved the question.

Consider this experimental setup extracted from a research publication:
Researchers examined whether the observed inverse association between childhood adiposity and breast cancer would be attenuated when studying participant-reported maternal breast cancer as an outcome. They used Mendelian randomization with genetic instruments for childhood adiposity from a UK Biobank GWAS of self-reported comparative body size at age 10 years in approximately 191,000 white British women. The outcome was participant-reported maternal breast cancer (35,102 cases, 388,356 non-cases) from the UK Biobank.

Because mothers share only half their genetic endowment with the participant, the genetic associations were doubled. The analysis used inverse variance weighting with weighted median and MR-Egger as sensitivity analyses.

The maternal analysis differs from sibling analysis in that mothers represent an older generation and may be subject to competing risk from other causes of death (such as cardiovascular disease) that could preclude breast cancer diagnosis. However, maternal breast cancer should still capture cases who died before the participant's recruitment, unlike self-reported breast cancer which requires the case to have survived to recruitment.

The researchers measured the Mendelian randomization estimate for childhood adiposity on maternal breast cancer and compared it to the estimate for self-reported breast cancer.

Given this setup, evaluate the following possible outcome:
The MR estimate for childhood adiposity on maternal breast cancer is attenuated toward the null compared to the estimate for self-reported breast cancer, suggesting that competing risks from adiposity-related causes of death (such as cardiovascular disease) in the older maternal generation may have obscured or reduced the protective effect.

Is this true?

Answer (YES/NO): NO